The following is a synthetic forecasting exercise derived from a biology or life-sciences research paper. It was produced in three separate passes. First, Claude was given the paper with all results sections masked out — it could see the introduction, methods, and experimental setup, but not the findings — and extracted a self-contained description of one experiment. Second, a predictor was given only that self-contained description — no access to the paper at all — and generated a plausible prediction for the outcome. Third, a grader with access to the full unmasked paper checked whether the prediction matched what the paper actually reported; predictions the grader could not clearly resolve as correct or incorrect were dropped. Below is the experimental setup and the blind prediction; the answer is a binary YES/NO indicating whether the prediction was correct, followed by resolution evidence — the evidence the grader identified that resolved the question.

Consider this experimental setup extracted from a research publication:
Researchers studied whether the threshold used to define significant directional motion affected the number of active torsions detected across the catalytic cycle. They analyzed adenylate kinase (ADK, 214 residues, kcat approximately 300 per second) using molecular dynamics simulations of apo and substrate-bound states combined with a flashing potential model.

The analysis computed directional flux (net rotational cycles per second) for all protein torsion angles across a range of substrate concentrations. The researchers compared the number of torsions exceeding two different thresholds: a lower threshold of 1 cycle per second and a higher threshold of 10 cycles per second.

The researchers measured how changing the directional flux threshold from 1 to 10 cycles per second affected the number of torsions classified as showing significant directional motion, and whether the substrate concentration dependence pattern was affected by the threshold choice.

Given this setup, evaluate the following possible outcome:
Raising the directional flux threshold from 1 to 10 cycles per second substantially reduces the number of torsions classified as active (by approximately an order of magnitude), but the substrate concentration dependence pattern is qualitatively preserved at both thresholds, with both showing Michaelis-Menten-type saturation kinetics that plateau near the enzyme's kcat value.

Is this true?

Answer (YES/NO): NO